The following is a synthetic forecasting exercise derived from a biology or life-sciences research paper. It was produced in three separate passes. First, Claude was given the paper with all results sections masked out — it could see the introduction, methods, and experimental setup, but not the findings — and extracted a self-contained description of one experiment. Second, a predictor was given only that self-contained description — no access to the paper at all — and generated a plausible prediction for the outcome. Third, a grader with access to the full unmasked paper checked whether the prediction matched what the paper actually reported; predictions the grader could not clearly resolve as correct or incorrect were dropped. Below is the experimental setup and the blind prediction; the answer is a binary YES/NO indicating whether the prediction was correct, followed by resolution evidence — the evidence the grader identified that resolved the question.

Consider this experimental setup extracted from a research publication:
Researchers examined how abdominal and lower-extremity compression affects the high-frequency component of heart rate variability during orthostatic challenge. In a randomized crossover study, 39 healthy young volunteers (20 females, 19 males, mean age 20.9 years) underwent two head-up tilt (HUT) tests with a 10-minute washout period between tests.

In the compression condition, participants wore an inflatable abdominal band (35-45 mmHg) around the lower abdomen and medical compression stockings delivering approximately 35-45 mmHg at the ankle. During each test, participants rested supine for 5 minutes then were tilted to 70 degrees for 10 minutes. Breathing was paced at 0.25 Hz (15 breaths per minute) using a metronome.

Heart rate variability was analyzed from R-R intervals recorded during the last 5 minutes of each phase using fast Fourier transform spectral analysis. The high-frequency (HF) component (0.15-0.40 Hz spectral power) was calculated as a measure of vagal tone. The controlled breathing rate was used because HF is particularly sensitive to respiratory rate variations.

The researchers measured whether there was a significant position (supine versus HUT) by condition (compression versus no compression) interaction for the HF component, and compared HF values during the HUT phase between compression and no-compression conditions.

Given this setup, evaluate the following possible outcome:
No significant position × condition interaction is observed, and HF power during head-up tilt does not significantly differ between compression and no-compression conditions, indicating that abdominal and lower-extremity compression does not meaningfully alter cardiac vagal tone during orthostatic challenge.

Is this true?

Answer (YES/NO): NO